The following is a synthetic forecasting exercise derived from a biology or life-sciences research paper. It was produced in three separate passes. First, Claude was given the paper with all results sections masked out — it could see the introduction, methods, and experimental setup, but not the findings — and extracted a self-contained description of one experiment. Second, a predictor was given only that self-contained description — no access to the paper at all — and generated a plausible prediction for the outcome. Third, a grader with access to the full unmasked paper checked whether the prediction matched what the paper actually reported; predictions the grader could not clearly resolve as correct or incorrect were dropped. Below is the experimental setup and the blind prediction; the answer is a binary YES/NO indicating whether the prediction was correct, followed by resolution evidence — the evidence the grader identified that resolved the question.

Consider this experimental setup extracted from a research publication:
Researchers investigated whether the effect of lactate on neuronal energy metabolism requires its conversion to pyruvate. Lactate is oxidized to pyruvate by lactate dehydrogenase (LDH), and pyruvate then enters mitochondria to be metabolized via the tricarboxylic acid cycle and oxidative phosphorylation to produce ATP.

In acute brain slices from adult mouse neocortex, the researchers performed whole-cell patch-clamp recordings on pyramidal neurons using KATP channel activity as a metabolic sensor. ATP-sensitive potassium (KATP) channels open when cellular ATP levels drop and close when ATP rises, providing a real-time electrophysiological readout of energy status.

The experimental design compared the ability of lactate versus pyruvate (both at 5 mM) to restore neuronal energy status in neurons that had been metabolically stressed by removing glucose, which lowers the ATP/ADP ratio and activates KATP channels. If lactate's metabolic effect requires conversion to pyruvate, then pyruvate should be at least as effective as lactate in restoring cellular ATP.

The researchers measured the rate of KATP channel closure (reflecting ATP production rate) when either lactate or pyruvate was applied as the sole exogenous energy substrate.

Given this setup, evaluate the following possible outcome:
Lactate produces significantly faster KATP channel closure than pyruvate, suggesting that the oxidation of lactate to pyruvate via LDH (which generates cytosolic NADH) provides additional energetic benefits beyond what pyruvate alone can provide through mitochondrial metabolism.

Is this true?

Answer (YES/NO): NO